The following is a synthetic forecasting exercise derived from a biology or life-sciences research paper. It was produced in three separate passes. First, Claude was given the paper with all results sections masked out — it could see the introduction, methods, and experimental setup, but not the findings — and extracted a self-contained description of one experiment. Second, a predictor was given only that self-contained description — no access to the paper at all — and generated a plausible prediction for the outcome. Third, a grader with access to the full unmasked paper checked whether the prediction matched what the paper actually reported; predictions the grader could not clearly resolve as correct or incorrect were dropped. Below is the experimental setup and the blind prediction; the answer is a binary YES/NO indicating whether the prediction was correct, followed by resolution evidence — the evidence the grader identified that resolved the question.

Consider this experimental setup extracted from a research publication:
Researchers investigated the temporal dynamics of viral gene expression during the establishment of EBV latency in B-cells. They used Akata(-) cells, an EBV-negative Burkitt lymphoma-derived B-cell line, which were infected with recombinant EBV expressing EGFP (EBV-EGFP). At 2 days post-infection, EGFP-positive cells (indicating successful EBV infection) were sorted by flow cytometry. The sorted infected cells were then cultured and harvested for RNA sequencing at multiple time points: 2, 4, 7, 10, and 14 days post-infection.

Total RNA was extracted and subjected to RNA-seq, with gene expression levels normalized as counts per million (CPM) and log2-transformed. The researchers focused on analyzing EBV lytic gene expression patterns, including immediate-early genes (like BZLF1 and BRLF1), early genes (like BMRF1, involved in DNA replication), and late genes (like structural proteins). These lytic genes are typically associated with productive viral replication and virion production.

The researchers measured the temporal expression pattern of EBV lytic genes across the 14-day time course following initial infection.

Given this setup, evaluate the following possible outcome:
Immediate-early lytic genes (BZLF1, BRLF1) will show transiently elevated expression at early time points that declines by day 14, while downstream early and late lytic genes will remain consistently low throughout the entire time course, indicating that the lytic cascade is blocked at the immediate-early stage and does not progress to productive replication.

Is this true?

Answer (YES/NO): NO